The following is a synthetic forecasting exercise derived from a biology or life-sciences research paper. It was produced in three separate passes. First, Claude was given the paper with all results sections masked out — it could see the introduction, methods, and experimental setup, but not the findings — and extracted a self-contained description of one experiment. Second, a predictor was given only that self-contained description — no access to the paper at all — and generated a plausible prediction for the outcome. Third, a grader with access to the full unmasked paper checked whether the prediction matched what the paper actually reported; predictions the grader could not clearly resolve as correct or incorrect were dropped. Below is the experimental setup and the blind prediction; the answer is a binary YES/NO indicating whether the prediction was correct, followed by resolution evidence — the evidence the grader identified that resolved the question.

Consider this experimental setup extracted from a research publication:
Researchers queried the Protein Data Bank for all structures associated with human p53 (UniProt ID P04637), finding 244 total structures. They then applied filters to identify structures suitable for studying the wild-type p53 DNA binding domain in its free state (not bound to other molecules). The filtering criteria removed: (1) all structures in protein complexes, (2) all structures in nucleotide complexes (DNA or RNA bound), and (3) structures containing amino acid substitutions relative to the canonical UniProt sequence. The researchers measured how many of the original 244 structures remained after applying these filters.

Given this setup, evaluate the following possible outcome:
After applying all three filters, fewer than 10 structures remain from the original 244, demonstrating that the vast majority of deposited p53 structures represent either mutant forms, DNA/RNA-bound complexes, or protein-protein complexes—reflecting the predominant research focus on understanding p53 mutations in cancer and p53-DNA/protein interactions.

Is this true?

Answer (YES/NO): NO